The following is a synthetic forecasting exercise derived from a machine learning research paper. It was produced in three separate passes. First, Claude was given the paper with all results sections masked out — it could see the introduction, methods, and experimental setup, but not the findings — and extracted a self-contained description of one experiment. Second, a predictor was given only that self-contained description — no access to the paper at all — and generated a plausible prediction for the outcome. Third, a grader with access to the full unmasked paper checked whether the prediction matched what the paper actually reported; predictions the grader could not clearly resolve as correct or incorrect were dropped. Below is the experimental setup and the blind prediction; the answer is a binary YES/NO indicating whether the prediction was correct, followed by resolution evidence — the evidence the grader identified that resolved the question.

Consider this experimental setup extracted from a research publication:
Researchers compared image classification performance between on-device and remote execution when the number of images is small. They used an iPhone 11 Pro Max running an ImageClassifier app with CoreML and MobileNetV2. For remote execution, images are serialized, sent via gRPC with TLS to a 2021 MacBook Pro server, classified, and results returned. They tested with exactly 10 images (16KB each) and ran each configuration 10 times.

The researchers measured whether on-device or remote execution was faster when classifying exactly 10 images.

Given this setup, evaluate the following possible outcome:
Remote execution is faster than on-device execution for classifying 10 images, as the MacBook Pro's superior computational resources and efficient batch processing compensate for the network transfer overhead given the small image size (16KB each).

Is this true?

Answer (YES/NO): YES